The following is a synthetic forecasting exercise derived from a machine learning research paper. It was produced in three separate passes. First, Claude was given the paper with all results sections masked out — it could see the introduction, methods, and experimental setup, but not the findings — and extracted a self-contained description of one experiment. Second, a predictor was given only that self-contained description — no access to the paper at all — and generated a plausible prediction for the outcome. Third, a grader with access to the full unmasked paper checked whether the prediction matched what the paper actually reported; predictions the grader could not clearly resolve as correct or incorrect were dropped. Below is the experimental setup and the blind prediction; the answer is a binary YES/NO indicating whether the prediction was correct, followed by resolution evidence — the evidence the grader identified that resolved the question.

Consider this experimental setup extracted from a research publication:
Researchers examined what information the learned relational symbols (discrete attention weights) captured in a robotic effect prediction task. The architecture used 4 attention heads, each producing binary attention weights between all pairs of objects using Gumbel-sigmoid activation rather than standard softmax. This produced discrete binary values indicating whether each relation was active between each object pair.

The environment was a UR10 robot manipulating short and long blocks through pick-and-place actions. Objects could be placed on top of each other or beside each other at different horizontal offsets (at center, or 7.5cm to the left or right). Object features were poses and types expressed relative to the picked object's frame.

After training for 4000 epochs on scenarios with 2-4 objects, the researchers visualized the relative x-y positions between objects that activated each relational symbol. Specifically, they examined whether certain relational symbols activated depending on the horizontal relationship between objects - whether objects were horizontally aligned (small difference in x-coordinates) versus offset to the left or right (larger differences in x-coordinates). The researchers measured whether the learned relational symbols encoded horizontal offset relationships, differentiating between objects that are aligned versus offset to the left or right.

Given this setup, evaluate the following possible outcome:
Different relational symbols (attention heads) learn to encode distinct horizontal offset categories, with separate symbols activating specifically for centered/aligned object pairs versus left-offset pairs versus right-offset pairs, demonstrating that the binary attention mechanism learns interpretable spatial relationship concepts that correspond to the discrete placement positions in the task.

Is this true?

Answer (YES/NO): NO